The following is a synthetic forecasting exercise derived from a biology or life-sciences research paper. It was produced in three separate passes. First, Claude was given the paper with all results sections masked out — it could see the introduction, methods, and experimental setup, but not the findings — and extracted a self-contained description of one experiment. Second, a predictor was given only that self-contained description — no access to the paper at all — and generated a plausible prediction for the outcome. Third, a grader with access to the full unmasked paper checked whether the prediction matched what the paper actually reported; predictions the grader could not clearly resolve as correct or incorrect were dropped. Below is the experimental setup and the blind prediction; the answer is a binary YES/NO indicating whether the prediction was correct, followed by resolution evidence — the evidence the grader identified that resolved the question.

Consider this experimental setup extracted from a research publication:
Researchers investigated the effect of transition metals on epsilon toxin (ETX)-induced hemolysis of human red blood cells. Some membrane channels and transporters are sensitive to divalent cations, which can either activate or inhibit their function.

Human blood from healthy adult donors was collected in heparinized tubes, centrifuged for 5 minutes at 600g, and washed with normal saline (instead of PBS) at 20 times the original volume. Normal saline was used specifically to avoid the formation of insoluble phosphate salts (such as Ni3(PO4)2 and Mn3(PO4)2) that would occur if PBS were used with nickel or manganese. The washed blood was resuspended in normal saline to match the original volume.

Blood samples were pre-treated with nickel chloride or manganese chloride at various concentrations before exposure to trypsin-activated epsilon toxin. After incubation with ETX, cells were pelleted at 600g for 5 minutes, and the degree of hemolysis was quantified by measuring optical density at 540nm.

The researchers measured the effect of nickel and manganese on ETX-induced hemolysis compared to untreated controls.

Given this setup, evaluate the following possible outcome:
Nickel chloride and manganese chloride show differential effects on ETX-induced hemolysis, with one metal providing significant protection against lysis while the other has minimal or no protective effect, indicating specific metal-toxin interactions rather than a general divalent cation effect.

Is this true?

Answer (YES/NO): NO